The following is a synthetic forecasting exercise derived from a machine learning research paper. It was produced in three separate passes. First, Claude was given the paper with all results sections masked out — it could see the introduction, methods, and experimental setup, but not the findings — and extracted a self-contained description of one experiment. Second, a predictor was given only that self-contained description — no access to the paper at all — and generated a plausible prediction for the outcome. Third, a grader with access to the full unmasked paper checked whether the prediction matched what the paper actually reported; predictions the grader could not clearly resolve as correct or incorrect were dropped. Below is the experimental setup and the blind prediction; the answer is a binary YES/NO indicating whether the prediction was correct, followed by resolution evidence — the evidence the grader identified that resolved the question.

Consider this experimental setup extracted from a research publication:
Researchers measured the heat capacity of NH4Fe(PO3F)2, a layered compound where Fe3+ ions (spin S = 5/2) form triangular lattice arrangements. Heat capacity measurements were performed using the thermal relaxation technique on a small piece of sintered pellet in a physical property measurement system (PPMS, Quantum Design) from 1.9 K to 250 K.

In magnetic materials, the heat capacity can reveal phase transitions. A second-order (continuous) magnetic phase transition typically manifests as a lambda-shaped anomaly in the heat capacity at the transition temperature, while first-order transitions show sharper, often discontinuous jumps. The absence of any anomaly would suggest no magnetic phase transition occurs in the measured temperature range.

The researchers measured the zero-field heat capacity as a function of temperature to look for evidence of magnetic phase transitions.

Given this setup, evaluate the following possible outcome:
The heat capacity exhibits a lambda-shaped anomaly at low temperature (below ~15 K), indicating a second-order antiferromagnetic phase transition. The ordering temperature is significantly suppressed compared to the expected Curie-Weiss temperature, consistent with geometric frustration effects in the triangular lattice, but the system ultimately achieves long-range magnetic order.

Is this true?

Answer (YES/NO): YES